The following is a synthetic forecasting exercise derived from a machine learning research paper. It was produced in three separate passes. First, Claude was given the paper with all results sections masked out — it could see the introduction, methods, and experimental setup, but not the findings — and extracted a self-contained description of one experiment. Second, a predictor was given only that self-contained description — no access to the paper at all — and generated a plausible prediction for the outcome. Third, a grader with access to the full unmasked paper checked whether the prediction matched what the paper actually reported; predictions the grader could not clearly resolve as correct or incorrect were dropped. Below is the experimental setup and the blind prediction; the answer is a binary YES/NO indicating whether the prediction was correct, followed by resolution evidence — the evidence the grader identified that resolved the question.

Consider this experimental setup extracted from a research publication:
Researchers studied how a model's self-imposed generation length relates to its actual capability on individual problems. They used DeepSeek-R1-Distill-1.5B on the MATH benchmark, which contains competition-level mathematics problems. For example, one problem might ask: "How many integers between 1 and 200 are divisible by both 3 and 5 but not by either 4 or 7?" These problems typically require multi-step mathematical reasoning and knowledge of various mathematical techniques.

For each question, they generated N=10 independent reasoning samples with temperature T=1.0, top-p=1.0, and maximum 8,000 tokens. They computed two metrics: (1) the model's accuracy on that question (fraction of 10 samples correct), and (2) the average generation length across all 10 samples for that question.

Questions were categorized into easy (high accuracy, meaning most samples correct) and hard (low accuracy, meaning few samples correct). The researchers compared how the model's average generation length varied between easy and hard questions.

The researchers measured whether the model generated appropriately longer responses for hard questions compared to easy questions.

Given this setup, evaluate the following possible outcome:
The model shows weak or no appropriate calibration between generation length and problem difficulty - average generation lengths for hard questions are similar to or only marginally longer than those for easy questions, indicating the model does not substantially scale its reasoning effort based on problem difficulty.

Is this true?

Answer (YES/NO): NO